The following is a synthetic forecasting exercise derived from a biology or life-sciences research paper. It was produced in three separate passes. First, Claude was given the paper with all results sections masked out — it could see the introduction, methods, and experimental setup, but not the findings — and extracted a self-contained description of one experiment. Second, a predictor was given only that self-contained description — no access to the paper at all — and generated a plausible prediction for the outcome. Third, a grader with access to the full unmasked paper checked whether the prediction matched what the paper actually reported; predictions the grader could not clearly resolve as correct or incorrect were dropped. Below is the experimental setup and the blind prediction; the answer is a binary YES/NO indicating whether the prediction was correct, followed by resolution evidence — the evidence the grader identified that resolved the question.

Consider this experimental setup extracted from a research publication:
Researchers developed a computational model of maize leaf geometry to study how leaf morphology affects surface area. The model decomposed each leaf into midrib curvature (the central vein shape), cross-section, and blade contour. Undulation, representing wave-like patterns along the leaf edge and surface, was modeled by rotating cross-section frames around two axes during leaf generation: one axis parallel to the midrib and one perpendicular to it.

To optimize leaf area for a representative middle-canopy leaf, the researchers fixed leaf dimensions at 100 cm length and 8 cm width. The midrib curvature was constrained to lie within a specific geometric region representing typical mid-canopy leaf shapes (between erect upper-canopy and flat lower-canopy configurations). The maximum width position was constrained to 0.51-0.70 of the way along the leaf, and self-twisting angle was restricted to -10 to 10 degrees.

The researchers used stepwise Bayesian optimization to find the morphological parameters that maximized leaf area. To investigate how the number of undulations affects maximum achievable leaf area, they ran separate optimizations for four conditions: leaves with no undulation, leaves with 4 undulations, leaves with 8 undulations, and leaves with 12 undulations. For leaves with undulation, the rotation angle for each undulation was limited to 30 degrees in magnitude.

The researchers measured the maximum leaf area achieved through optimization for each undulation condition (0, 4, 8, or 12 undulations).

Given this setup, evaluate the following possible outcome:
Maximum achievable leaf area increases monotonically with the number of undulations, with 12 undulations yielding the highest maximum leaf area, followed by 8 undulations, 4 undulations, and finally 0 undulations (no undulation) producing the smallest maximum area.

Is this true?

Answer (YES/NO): YES